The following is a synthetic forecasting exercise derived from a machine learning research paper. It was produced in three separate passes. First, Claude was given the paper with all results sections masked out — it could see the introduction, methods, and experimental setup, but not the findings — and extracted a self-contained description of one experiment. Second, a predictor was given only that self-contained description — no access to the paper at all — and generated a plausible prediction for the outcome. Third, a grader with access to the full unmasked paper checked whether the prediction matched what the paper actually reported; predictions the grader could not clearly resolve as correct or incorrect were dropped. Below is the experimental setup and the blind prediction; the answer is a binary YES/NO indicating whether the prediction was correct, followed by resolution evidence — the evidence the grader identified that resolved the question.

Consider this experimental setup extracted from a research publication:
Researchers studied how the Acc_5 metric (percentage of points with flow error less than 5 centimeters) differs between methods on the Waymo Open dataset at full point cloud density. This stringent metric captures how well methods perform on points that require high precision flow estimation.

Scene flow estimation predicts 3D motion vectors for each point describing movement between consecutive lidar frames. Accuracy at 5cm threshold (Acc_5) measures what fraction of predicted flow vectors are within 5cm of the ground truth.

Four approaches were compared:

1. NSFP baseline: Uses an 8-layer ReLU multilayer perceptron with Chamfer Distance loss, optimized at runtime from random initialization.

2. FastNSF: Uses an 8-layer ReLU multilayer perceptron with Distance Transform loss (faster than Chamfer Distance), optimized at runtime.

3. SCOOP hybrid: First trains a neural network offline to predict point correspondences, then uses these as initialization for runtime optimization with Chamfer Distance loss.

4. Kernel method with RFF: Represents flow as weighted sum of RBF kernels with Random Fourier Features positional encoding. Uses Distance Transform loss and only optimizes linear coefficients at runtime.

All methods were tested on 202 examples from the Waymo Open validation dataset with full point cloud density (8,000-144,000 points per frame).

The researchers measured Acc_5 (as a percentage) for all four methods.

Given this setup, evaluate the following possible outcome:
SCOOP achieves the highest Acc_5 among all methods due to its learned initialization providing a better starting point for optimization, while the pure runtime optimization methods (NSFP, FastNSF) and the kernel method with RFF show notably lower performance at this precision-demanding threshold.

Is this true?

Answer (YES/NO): NO